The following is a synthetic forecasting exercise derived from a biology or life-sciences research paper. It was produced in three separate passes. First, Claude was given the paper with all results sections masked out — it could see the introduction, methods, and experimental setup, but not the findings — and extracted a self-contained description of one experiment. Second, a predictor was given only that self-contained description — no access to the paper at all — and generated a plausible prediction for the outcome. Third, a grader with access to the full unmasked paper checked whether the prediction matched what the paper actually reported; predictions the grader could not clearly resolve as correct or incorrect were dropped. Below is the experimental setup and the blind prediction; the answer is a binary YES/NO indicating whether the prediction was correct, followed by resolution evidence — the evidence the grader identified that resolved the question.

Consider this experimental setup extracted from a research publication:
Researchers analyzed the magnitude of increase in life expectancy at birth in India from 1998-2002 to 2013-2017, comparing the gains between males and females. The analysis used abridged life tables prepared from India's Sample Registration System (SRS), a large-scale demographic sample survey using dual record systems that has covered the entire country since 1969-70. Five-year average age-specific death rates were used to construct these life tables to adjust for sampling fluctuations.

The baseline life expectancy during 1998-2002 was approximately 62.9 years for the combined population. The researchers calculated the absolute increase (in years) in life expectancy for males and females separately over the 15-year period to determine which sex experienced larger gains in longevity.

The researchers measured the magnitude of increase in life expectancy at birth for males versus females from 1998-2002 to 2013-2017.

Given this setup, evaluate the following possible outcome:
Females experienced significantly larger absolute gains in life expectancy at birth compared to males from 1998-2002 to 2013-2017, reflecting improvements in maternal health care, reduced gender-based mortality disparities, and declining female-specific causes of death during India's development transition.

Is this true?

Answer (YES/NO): YES